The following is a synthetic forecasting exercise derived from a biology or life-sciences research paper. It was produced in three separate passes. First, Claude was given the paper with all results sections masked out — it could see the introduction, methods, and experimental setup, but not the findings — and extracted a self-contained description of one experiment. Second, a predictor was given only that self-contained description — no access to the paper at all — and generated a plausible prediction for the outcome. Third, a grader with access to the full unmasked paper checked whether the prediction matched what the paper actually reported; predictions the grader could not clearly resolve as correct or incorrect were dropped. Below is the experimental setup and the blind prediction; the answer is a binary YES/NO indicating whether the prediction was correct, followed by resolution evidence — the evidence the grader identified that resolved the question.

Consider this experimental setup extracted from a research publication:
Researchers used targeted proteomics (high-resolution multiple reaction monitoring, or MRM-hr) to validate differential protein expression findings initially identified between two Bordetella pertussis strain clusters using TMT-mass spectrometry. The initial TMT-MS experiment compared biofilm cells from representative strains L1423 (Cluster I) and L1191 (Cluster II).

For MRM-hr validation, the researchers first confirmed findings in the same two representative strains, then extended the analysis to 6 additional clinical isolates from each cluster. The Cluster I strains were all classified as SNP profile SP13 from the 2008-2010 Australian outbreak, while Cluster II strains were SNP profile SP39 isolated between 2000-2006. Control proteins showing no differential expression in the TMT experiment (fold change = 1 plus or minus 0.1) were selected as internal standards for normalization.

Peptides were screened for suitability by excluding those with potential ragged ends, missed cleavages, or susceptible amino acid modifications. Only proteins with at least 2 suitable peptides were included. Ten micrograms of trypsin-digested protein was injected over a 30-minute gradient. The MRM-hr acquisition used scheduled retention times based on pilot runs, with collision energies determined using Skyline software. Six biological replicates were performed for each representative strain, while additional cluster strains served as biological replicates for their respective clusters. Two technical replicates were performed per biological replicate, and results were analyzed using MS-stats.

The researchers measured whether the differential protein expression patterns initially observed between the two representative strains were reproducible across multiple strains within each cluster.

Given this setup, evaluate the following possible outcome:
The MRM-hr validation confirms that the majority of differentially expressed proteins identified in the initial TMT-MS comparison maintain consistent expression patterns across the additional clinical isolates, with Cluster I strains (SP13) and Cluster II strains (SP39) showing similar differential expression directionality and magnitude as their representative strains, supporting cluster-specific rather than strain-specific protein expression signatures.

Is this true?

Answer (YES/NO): NO